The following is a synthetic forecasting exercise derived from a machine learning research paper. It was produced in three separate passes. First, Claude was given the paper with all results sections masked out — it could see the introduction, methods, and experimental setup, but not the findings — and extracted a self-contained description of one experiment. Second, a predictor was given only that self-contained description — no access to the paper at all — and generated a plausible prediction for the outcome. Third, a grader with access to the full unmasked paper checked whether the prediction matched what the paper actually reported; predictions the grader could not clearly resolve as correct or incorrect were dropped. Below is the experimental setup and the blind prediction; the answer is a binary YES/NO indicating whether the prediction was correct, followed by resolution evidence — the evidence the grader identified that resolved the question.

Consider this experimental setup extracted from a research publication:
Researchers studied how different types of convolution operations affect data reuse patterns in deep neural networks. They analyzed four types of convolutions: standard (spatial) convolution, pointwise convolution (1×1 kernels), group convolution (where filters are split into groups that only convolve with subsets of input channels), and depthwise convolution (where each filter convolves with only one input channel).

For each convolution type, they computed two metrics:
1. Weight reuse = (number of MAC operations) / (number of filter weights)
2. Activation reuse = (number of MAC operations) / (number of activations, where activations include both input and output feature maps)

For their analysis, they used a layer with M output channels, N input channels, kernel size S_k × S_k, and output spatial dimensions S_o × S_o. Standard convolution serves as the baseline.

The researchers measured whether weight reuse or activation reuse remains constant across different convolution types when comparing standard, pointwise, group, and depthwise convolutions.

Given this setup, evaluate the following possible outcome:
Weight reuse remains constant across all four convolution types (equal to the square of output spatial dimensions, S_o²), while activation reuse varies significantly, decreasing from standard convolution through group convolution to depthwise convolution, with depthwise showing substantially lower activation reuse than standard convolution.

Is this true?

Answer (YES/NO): YES